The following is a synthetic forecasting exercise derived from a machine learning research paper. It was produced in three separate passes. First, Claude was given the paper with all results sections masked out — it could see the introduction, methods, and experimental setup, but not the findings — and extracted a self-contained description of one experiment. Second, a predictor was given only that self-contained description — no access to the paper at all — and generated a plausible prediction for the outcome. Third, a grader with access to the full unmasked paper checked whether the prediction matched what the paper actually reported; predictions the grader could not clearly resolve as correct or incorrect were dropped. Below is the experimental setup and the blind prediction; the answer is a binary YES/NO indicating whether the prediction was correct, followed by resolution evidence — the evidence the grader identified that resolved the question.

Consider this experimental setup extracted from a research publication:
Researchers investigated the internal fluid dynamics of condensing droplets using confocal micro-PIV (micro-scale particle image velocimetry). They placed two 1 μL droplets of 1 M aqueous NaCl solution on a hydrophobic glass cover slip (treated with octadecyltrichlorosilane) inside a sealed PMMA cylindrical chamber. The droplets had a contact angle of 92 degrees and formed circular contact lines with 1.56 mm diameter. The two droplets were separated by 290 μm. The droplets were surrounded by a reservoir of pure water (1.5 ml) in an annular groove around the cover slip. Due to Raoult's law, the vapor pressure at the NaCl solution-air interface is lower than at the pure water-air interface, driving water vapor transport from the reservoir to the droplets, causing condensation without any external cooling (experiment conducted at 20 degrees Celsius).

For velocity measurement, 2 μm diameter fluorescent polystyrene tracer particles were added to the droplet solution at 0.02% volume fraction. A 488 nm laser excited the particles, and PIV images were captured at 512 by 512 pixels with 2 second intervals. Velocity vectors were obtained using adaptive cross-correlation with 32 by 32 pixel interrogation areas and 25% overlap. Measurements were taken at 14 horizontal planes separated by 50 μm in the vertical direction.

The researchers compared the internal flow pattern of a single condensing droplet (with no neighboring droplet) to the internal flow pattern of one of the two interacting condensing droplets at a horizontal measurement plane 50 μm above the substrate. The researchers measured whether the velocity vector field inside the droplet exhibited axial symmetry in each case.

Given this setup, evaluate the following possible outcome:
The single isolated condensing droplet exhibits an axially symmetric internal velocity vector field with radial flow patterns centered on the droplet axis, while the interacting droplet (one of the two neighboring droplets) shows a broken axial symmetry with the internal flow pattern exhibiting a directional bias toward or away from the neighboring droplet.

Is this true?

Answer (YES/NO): YES